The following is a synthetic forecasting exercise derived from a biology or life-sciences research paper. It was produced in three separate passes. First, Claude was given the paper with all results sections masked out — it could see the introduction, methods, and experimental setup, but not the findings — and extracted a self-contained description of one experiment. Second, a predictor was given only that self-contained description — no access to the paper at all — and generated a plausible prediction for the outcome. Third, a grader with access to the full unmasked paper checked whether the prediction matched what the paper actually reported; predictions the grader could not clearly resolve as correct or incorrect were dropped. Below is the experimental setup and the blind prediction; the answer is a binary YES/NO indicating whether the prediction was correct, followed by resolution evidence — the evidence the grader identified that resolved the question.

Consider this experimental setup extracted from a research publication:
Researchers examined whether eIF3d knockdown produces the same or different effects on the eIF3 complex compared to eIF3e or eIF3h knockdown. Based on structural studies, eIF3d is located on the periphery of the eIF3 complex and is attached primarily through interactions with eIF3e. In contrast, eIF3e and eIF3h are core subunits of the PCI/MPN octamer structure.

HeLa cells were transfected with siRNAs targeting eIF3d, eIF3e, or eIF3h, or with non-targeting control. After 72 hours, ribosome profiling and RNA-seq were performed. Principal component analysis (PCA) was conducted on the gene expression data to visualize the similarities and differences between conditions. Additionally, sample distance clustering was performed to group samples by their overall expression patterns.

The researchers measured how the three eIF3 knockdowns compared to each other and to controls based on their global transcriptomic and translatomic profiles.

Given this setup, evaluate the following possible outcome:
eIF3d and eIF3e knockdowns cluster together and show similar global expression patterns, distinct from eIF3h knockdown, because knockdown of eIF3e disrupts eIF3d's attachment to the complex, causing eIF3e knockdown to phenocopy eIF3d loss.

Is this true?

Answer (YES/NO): YES